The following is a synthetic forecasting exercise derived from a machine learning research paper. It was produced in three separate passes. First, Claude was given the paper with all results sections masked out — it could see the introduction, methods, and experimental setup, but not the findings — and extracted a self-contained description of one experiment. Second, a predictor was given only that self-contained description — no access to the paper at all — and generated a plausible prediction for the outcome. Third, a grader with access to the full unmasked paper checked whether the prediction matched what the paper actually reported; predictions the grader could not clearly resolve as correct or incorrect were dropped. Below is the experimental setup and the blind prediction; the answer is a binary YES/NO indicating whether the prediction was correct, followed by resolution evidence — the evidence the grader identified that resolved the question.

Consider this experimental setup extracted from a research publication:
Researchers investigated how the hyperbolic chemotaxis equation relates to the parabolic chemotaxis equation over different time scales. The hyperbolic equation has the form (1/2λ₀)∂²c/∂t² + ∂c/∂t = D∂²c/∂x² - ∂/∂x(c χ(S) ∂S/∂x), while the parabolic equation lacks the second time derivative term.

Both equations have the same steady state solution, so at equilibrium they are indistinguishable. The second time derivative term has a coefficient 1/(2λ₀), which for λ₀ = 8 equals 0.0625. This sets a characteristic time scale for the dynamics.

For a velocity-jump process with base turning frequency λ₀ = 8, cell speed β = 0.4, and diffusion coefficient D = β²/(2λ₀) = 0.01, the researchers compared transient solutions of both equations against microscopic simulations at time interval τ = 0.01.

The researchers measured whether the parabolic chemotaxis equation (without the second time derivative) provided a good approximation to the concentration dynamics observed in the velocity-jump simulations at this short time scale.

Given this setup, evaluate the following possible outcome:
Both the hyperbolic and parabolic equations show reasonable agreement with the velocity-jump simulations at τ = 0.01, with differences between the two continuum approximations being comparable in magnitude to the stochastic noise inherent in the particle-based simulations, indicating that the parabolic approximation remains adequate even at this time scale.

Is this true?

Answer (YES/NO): NO